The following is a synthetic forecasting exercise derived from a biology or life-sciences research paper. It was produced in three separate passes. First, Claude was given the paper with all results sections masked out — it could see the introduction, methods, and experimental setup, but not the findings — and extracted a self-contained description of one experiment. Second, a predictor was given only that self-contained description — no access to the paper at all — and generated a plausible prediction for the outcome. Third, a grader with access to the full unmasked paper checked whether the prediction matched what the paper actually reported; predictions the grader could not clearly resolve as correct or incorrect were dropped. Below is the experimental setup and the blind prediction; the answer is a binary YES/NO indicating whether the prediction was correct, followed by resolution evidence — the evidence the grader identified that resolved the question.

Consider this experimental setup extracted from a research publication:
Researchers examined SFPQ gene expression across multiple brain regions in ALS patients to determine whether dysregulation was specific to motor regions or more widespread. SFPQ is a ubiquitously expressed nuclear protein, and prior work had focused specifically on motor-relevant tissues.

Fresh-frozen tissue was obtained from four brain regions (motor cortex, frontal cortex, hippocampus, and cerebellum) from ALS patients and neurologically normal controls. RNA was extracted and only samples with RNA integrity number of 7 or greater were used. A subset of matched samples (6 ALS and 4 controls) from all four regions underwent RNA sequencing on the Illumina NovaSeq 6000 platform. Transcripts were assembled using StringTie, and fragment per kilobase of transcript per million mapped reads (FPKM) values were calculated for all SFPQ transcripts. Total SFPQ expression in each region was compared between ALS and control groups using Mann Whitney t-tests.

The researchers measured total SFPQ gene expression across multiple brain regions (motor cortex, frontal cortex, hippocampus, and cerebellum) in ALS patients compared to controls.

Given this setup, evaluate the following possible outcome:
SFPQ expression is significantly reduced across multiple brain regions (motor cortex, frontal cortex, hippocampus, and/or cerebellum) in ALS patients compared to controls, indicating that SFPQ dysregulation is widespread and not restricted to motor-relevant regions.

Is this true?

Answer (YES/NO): YES